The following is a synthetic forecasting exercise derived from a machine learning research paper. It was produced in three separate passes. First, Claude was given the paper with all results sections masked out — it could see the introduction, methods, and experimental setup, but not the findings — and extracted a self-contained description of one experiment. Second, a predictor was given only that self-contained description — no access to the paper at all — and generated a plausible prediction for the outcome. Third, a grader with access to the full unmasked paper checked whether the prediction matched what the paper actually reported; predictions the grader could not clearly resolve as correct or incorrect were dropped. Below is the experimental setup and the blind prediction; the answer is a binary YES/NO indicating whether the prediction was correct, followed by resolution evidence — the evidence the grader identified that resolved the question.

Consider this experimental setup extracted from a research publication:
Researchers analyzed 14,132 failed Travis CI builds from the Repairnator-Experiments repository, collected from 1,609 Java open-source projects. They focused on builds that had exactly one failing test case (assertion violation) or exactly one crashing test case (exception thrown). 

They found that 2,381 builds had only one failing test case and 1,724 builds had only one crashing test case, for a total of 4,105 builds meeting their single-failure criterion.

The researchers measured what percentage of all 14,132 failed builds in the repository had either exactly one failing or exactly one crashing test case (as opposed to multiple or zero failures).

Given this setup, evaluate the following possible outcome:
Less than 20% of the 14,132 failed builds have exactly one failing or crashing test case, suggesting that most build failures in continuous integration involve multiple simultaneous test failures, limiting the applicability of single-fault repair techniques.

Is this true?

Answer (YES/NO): NO